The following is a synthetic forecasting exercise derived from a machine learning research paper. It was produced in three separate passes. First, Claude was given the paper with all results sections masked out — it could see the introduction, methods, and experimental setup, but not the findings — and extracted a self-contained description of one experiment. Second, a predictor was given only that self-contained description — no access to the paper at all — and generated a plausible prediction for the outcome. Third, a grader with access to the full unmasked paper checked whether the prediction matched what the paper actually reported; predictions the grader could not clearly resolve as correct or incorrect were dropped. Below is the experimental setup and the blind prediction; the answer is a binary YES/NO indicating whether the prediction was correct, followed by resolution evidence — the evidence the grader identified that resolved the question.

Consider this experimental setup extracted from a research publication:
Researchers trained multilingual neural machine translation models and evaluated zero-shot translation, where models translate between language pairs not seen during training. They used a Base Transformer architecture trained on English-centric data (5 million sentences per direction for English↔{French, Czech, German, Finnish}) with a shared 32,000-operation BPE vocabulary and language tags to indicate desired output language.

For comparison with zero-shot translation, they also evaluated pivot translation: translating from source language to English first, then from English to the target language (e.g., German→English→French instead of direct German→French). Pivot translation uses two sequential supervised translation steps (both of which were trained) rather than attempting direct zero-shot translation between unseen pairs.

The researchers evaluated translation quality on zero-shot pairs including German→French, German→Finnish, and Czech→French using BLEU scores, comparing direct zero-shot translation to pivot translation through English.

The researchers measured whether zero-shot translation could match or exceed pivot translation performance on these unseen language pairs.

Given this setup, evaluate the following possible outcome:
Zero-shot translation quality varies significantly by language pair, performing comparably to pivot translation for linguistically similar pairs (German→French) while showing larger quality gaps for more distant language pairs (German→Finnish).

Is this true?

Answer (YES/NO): NO